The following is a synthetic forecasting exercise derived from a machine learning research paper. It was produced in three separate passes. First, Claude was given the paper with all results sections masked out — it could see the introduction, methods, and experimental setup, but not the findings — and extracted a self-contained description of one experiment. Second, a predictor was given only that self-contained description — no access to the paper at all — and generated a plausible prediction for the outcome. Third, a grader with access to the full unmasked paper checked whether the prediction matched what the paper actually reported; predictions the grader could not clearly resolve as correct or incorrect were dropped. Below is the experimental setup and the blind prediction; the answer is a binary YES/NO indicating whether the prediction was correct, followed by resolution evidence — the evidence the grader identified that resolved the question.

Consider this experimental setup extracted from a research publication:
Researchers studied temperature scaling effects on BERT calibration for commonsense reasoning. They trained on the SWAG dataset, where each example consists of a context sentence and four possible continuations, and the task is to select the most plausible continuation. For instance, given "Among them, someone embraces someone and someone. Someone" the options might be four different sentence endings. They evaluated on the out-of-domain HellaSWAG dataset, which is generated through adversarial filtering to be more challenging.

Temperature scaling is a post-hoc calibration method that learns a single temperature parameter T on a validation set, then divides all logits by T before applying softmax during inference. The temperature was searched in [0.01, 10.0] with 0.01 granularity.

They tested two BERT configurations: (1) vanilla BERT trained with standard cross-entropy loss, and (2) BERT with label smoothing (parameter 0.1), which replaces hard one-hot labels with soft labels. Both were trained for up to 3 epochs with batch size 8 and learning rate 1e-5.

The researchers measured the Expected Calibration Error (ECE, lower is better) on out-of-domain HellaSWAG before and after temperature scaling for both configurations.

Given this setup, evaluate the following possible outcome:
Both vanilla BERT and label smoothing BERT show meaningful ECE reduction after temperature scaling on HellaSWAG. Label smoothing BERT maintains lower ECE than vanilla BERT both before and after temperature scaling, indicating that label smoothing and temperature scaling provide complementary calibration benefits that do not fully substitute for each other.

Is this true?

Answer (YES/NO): NO